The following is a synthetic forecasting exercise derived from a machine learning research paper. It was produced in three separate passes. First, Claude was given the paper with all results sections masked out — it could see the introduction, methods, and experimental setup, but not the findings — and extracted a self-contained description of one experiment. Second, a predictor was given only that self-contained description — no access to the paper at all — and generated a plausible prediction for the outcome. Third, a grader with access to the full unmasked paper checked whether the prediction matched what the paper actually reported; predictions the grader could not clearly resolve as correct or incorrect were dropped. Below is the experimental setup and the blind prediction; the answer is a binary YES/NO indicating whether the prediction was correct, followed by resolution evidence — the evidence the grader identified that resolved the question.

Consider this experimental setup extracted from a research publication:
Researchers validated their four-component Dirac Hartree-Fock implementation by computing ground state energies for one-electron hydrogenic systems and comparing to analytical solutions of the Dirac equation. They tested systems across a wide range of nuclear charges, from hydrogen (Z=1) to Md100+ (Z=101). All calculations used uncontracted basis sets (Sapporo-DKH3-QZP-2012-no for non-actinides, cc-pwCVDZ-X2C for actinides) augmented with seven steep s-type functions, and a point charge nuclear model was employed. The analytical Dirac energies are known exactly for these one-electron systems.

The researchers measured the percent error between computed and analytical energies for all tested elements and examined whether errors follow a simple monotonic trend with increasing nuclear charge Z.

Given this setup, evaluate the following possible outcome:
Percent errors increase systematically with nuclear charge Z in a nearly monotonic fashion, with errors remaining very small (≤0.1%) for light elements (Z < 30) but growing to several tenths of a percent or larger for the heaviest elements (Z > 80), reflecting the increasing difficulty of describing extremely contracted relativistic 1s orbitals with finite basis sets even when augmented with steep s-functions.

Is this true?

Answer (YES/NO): NO